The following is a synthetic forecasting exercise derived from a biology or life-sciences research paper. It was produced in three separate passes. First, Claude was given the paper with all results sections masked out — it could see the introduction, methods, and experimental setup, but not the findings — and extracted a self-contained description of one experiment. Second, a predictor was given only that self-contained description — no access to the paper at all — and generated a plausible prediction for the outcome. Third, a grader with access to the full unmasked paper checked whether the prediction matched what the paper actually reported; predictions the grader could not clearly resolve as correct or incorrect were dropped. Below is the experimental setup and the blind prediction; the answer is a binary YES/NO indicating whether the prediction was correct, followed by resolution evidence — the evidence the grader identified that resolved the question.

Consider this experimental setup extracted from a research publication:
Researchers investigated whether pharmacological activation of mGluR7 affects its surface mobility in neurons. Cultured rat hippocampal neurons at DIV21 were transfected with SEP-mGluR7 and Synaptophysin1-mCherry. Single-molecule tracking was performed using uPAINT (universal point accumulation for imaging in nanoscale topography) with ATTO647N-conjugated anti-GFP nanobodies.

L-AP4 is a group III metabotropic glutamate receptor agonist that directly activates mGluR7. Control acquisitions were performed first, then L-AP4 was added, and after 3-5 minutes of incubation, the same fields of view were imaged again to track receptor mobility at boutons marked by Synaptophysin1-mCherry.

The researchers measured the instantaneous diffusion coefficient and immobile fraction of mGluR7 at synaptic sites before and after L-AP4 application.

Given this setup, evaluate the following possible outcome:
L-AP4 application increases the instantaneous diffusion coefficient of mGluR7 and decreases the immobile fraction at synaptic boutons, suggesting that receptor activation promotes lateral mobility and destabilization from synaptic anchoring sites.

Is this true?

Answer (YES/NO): NO